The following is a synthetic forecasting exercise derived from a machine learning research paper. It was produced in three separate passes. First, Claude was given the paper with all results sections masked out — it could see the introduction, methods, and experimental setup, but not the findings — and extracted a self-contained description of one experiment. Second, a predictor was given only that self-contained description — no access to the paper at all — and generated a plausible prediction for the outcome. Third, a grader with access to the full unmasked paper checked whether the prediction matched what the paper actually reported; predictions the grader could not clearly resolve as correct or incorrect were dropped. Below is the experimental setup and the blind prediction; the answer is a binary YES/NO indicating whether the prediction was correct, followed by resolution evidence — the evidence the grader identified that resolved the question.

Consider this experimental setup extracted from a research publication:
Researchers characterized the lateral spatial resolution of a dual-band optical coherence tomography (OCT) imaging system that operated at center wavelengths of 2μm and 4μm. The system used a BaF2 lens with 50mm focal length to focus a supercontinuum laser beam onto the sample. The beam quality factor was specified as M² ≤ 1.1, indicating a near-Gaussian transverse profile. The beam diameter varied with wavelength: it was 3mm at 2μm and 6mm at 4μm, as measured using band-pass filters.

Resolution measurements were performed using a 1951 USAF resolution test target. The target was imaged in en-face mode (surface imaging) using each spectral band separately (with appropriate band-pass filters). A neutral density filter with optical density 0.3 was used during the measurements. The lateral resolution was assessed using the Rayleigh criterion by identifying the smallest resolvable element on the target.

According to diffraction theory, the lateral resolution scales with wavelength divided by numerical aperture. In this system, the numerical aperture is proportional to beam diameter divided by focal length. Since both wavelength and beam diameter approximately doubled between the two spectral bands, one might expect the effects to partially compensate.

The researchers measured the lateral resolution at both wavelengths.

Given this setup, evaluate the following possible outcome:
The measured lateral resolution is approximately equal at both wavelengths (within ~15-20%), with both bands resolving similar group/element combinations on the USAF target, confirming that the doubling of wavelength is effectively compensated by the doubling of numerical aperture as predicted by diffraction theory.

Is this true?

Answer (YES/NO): NO